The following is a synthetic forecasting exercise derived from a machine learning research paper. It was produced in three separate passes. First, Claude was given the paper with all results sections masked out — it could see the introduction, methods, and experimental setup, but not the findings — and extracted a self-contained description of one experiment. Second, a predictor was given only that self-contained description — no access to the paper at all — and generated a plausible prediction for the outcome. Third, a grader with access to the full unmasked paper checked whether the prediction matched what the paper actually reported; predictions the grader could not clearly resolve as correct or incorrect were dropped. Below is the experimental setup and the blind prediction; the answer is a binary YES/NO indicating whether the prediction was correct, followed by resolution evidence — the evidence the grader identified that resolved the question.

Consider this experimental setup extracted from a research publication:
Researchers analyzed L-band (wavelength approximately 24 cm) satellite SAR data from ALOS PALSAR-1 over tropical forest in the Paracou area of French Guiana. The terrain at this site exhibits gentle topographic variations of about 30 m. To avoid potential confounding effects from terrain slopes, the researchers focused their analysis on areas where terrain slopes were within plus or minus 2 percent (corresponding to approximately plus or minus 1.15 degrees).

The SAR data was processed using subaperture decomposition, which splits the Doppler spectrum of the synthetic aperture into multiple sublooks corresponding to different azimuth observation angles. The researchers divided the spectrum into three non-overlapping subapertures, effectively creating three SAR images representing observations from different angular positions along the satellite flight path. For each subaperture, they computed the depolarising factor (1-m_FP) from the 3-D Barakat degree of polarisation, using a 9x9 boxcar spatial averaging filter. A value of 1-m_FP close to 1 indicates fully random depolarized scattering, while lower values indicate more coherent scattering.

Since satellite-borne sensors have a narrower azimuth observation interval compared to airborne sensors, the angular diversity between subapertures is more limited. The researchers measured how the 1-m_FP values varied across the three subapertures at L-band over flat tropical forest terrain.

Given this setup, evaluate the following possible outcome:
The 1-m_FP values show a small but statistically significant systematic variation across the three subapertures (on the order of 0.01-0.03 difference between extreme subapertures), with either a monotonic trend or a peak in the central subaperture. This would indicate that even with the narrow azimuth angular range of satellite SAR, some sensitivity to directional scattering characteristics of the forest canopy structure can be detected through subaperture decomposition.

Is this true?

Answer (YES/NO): NO